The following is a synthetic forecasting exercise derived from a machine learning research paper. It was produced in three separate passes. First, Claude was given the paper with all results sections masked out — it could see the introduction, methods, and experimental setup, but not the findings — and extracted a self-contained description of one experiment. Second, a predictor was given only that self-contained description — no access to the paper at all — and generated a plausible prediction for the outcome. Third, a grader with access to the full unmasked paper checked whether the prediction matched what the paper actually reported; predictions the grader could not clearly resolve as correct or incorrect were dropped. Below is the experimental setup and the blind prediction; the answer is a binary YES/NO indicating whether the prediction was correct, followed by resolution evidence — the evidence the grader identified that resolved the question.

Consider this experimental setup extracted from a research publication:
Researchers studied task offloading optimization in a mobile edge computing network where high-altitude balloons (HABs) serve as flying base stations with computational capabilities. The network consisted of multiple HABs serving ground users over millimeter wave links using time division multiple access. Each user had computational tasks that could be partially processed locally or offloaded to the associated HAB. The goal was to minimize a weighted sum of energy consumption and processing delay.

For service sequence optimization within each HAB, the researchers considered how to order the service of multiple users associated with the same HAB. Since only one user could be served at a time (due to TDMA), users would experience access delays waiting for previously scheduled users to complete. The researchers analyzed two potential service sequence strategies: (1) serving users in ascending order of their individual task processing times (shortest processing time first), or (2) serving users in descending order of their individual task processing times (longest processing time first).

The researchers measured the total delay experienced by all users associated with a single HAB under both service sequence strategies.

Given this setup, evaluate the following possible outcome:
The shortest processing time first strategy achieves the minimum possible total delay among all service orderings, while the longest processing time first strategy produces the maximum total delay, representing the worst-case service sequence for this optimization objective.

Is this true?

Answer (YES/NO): NO